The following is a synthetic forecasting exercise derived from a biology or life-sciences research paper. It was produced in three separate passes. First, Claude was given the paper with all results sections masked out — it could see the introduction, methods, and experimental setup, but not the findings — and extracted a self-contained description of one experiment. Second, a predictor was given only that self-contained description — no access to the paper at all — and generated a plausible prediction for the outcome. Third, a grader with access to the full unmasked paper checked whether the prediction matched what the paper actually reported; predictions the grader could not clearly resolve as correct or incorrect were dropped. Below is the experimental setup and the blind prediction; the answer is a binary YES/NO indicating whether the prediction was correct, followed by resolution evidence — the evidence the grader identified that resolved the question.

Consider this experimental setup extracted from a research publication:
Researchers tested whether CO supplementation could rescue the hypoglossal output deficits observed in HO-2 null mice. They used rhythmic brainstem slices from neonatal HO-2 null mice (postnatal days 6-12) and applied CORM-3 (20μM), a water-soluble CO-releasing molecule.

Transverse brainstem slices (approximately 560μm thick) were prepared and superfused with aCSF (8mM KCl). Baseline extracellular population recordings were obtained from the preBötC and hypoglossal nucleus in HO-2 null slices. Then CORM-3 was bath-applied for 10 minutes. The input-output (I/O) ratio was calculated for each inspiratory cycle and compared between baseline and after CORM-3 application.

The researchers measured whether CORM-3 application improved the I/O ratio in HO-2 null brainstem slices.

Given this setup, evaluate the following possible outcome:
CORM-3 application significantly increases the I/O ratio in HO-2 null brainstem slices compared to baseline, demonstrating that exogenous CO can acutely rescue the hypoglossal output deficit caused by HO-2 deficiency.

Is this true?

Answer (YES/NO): YES